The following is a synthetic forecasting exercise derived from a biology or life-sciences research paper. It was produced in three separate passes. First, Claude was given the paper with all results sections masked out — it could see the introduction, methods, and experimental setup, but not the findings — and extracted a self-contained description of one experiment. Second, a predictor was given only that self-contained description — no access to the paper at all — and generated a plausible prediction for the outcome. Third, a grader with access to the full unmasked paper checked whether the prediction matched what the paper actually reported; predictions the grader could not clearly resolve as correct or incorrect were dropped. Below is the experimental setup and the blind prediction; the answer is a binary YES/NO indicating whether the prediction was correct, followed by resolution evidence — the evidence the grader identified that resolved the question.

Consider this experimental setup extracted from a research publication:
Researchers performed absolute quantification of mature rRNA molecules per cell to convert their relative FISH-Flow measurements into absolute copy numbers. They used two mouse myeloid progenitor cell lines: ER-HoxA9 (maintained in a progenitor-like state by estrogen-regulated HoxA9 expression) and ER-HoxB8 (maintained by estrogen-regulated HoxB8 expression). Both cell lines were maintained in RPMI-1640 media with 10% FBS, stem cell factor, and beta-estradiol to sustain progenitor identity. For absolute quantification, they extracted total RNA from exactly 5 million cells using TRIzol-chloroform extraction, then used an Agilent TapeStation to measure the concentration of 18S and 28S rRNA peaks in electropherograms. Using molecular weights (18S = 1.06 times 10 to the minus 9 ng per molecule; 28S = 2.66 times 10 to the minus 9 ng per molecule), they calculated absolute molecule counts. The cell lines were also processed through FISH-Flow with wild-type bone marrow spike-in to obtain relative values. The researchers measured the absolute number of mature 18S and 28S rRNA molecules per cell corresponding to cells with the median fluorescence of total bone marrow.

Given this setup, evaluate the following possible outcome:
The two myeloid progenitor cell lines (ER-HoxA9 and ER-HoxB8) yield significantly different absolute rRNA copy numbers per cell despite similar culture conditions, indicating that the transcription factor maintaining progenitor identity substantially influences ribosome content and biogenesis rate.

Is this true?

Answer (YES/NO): NO